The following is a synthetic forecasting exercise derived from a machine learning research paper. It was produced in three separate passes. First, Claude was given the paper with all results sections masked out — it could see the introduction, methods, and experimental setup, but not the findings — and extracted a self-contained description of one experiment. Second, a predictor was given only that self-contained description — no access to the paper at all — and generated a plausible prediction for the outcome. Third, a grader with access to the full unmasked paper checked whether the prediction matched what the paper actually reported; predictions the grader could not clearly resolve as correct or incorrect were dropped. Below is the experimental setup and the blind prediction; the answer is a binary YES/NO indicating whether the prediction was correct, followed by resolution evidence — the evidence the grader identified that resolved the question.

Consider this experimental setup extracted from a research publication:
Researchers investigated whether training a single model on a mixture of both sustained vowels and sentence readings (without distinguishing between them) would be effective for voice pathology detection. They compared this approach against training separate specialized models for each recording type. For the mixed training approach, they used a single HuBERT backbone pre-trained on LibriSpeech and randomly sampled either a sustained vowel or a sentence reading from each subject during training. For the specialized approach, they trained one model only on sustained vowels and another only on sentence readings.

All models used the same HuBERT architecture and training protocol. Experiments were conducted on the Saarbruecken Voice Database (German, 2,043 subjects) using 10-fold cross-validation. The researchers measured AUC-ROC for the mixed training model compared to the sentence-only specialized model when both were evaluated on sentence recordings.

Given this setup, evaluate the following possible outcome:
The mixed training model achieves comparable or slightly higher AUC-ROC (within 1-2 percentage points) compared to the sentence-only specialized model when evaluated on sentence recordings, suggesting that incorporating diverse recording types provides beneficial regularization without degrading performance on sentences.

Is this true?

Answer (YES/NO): NO